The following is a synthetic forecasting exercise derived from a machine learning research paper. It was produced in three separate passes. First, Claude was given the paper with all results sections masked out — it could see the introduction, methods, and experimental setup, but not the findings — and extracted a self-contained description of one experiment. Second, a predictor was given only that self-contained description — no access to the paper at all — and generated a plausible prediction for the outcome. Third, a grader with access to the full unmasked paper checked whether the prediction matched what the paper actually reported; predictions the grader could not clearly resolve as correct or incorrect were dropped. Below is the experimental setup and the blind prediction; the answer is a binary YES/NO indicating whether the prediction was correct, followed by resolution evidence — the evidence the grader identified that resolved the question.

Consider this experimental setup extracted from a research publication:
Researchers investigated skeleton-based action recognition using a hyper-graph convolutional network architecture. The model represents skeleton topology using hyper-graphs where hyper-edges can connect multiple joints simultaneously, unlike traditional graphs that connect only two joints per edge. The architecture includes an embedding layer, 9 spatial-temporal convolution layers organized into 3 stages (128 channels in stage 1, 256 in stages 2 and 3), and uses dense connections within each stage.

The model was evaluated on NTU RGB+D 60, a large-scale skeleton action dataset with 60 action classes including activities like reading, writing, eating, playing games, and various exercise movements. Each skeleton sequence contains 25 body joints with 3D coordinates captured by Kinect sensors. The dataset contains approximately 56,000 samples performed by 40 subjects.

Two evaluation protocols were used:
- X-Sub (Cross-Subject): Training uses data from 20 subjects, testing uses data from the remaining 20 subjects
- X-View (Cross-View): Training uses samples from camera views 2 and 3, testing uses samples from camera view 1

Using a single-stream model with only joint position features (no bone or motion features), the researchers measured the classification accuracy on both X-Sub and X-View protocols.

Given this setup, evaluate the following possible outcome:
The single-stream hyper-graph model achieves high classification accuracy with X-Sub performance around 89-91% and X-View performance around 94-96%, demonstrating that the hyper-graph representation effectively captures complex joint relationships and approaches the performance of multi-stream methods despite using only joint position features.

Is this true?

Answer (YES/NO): YES